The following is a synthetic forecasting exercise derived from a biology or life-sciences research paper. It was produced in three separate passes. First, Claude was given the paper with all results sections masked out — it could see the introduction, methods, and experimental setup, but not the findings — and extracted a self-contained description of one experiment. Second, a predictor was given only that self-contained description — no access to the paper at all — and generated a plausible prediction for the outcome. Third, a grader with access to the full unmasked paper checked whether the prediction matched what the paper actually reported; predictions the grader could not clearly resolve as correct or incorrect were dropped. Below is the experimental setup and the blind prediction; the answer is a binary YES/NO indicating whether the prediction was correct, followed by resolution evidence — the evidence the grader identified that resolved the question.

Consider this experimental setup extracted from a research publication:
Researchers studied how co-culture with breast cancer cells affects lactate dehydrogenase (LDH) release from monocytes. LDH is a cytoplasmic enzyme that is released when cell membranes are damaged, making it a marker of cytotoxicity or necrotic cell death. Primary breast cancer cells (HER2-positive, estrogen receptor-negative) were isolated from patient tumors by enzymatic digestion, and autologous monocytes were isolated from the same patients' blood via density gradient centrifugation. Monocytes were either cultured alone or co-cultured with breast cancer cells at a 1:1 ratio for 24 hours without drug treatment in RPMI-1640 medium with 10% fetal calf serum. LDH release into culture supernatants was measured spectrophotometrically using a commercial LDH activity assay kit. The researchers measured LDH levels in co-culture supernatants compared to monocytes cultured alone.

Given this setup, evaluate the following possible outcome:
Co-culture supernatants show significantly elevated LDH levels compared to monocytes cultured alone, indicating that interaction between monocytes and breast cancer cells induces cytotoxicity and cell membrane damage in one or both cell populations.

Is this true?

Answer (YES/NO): NO